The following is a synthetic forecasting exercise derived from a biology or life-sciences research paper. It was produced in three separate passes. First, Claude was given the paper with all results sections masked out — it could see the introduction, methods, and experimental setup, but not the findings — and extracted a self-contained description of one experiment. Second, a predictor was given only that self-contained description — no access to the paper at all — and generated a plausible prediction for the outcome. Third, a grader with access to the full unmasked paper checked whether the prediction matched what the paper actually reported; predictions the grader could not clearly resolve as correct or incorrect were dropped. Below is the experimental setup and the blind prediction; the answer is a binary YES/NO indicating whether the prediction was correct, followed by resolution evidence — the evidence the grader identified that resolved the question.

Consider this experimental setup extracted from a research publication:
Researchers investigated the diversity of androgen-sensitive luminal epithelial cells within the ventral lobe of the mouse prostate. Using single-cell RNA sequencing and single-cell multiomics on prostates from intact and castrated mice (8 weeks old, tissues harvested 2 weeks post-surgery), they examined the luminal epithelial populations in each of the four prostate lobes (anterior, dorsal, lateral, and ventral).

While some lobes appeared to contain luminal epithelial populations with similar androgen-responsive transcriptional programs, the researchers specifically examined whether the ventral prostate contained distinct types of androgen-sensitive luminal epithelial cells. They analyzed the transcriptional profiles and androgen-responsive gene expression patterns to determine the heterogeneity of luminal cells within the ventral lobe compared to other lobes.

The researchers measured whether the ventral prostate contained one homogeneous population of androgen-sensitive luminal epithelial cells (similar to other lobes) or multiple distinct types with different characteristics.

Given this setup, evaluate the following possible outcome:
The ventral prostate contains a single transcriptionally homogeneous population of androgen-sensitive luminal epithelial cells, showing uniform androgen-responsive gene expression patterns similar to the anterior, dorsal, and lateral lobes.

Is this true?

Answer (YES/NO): NO